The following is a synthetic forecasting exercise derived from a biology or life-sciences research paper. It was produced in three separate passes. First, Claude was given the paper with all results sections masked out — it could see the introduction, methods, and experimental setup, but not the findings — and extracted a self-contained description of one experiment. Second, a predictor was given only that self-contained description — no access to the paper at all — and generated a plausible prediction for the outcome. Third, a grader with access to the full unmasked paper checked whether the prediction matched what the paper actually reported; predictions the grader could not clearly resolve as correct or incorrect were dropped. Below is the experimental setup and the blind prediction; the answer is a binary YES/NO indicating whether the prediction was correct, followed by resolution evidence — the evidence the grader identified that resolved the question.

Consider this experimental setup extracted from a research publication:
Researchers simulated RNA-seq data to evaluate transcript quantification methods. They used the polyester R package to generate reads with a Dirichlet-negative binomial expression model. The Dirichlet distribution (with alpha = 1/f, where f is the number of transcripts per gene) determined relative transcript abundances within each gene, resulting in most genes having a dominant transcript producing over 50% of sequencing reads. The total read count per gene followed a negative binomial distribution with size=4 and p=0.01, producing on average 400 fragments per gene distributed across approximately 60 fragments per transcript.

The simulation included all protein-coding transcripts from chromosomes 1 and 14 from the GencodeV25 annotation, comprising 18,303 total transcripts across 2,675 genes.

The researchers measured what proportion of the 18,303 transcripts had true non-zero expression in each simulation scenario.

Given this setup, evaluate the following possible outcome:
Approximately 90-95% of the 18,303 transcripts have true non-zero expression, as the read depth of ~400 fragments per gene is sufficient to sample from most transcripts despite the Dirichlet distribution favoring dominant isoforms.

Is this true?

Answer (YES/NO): NO